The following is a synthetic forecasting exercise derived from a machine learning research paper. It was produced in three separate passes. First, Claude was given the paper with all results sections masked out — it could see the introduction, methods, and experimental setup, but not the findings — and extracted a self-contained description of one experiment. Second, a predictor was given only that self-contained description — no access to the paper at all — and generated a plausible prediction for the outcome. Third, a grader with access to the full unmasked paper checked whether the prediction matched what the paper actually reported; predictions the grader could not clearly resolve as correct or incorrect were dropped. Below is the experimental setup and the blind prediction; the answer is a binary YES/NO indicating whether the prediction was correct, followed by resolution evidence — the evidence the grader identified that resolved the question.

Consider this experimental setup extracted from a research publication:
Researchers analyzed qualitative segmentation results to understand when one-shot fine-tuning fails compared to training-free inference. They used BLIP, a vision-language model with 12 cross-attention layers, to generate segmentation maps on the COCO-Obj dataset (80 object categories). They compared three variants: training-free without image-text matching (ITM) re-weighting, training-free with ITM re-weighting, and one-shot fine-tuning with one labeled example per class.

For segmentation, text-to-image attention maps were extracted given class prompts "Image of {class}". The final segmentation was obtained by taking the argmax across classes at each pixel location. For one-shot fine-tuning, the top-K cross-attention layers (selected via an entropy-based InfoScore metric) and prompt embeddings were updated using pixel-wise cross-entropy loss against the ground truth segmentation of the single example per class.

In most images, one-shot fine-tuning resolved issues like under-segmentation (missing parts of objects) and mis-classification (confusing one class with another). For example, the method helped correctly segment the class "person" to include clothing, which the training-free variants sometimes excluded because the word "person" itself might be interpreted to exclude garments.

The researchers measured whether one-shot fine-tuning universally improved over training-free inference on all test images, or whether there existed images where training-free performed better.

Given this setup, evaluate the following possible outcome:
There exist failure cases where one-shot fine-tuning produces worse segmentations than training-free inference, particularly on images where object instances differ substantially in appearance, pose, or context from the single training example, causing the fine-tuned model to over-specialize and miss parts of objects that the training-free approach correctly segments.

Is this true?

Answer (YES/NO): NO